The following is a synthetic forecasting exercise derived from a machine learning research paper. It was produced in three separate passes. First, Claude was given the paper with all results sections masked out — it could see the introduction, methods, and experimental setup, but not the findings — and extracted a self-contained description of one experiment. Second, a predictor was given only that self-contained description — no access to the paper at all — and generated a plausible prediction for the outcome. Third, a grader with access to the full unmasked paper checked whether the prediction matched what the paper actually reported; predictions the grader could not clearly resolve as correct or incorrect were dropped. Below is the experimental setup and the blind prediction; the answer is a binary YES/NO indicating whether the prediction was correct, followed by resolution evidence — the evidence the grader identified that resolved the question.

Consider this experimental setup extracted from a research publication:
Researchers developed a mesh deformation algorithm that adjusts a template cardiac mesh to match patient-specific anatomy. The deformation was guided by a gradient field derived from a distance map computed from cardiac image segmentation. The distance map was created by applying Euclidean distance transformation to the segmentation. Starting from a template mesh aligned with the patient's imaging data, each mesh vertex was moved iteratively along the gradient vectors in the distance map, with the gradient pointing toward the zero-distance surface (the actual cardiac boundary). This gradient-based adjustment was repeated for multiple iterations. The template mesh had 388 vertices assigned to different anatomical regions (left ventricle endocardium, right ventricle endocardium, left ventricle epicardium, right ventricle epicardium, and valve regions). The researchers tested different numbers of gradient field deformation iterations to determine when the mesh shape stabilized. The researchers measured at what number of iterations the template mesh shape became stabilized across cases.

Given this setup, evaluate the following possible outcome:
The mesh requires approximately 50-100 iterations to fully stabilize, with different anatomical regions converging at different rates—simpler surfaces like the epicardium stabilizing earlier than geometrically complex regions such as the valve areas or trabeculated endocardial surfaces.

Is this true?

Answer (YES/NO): NO